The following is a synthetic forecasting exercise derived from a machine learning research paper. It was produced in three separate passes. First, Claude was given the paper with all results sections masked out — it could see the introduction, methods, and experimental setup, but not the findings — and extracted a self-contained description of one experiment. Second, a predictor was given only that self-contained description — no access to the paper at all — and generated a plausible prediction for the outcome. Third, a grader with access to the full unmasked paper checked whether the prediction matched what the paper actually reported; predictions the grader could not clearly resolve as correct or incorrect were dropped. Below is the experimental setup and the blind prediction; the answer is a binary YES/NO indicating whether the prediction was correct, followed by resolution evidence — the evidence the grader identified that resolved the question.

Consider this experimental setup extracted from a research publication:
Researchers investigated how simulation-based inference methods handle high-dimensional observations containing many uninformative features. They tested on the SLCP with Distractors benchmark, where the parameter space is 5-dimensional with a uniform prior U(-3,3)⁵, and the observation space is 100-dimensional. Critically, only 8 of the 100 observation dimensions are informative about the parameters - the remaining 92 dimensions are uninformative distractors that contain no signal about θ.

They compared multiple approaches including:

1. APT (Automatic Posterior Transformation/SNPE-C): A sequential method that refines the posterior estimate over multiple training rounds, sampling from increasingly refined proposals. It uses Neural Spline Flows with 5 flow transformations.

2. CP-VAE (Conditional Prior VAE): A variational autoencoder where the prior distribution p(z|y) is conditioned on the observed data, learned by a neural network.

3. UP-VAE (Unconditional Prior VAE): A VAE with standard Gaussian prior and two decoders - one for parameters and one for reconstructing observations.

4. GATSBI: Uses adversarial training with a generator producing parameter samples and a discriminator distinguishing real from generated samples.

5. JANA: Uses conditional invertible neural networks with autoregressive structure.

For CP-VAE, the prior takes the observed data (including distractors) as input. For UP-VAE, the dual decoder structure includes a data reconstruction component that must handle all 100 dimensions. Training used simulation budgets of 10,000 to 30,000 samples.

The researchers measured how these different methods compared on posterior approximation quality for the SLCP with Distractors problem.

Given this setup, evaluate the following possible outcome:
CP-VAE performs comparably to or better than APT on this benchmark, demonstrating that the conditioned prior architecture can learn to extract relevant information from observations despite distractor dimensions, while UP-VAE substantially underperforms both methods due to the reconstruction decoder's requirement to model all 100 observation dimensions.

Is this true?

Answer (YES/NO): NO